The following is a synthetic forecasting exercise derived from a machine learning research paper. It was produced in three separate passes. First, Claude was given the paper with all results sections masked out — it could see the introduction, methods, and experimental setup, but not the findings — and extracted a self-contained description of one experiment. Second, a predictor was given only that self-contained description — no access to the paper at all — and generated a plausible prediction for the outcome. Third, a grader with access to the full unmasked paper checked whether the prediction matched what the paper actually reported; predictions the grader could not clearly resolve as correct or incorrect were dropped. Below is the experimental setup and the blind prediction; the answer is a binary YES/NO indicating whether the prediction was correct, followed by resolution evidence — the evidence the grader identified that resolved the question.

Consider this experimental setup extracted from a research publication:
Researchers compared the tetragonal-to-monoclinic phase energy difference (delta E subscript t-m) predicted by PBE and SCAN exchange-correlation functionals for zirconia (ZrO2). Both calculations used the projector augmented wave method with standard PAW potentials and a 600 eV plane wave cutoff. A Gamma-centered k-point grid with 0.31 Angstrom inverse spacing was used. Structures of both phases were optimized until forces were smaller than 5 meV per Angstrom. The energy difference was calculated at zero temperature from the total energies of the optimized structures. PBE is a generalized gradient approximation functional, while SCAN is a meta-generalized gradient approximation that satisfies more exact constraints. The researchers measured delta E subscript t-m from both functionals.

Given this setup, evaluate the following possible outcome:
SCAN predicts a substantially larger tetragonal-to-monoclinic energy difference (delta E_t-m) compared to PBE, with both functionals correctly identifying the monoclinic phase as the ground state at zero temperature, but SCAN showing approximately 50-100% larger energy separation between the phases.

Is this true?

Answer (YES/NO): NO